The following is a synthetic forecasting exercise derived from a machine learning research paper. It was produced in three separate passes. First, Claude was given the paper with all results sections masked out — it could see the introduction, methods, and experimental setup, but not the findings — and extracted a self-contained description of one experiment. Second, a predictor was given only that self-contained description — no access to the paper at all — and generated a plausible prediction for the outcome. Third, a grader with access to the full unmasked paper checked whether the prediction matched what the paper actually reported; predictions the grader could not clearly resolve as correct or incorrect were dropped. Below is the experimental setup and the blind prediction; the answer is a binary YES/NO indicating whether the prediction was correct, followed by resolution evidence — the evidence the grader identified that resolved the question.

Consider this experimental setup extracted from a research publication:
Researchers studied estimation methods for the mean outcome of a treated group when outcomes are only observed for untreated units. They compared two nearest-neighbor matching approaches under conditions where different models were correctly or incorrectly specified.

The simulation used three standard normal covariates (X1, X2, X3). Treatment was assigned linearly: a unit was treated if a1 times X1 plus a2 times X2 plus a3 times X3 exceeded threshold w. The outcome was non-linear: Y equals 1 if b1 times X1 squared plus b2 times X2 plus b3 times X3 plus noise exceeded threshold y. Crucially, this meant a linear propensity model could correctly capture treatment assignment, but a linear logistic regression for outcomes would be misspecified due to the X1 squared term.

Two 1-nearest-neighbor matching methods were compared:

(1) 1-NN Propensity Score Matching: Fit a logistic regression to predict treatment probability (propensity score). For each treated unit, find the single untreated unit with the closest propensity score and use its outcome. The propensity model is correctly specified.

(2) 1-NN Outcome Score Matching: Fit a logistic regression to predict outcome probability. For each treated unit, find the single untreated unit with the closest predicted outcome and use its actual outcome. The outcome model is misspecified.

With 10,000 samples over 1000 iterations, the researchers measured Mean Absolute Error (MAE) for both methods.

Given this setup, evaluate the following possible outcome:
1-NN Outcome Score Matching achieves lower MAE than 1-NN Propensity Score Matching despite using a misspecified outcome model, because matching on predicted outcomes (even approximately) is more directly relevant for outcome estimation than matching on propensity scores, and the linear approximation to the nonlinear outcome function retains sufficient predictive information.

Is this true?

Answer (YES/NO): YES